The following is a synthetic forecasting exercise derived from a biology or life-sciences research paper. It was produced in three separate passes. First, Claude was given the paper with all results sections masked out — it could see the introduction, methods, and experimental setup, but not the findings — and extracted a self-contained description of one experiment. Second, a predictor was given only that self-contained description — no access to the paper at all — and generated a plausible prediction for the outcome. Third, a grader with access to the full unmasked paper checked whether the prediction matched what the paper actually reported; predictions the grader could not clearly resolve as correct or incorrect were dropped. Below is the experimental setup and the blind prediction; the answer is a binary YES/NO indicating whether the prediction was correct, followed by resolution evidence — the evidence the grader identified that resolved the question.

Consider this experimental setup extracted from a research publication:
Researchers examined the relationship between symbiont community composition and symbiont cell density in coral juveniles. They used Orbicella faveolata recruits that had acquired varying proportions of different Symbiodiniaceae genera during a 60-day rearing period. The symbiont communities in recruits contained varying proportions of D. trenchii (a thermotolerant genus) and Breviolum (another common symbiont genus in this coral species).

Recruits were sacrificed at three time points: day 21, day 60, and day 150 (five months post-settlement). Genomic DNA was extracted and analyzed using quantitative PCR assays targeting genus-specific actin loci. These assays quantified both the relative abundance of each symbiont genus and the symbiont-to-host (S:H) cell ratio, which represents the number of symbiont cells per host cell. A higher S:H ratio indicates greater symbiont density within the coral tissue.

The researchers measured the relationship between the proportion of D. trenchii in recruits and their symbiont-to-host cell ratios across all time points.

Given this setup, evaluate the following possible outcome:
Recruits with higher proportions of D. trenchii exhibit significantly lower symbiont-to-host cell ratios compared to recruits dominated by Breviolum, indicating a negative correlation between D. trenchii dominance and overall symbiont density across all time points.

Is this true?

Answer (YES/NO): YES